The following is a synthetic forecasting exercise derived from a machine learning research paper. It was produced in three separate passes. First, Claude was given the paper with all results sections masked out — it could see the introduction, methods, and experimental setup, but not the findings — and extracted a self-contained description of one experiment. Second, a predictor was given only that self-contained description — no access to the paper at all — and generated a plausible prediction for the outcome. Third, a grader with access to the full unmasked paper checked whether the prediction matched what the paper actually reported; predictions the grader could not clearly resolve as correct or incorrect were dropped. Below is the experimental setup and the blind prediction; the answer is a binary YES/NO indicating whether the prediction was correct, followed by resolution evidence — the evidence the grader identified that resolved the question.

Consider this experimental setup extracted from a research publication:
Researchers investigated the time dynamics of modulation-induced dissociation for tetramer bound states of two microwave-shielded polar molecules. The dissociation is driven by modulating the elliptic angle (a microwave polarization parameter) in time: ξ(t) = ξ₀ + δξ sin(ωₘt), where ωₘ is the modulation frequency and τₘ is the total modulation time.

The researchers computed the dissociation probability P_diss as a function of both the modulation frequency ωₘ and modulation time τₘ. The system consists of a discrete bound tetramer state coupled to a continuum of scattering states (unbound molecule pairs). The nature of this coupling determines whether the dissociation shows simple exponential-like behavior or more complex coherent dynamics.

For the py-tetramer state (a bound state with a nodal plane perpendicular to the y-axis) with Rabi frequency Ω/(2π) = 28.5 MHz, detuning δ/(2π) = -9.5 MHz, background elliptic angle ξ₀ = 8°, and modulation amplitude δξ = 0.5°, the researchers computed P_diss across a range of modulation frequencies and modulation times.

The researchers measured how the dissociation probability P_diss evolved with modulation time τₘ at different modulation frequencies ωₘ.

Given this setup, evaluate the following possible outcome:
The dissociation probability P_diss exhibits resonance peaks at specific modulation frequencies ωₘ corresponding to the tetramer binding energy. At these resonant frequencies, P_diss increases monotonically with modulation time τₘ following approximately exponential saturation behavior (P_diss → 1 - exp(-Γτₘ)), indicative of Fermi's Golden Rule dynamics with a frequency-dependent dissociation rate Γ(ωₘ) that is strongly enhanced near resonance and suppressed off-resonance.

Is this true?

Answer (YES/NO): YES